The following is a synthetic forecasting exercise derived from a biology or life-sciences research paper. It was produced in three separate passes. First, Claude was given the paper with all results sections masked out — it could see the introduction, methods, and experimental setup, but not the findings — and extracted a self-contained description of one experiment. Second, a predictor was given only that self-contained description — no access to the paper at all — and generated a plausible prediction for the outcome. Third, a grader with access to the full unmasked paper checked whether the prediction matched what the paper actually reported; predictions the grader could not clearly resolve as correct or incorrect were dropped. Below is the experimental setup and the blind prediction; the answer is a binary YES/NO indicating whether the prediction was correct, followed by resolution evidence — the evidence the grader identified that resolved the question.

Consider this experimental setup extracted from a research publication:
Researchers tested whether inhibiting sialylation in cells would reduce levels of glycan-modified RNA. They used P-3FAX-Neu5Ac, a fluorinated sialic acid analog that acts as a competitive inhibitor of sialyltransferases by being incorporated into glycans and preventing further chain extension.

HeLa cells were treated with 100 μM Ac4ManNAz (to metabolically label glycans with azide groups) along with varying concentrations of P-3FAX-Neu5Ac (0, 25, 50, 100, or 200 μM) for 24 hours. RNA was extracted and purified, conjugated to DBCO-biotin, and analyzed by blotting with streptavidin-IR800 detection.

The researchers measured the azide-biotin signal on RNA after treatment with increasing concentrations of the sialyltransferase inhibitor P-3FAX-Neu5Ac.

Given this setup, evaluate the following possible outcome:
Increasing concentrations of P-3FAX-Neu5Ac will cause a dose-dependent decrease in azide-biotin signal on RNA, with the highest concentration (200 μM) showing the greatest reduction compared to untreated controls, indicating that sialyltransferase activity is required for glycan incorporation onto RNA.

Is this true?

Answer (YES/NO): YES